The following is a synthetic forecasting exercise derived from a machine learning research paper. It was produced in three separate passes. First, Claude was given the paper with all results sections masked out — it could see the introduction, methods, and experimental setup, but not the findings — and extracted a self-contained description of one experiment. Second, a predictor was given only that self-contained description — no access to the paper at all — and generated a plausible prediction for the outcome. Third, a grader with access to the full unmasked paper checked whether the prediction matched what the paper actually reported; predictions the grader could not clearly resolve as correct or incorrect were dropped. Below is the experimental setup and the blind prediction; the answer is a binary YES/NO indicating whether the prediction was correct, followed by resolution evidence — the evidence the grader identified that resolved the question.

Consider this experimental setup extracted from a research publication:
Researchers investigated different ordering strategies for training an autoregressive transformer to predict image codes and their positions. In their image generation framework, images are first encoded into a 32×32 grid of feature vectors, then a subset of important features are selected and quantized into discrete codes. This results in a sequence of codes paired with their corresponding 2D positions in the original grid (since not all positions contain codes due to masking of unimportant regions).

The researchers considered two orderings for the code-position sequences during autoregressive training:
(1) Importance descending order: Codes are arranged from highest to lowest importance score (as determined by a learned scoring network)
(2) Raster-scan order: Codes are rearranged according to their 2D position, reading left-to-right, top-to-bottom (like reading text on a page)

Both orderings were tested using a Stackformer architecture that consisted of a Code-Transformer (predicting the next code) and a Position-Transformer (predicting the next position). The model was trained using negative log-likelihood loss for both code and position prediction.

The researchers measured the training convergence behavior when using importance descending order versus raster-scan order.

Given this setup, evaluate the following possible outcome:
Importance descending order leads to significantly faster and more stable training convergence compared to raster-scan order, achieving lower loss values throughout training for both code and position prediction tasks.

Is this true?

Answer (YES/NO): NO